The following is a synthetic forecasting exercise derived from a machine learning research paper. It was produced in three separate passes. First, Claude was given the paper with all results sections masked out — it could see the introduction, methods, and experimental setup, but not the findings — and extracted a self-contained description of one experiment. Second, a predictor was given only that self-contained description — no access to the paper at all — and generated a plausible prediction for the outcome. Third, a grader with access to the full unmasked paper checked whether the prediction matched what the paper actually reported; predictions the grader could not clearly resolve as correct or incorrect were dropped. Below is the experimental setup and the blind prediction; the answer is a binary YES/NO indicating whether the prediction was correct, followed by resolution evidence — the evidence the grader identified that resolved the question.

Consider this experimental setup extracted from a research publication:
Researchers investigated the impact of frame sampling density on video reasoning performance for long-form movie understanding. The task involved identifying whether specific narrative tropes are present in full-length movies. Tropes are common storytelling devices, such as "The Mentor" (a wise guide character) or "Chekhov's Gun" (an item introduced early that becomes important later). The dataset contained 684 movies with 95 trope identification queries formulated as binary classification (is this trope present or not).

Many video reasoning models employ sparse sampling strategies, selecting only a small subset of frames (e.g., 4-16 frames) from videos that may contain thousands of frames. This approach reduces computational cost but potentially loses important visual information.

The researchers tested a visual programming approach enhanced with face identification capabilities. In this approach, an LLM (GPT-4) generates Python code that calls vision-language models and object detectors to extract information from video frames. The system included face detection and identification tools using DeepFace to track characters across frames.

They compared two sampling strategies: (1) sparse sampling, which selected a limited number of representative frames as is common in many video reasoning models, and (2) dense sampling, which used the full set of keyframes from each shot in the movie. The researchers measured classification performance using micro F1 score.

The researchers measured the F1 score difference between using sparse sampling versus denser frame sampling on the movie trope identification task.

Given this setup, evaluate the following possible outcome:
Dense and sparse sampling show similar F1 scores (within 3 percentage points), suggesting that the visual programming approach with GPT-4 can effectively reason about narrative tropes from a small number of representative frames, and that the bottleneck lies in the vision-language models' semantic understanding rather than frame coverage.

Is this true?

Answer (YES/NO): YES